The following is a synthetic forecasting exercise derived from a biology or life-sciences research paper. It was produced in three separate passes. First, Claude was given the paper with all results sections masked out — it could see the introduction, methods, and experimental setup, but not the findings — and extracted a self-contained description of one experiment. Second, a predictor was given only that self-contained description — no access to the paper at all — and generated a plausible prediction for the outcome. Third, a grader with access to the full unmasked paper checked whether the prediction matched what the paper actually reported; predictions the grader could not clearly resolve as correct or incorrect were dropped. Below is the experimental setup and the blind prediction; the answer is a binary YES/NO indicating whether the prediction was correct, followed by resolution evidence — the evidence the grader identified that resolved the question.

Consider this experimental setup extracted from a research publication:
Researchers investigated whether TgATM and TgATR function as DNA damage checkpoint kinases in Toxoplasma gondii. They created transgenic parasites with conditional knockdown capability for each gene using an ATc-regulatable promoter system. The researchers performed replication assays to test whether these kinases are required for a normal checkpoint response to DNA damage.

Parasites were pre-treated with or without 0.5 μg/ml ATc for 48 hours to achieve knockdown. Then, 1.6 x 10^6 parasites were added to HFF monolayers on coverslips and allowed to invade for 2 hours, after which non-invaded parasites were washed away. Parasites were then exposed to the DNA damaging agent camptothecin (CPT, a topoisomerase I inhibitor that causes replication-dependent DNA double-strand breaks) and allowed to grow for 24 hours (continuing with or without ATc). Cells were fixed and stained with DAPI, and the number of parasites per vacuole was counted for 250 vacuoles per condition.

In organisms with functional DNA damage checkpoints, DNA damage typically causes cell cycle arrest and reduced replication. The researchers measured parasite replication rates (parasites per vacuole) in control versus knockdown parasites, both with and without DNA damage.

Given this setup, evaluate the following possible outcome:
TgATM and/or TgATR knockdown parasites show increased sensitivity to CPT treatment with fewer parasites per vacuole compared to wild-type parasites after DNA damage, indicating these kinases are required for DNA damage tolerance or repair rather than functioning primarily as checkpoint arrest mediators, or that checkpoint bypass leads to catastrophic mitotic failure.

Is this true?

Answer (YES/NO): NO